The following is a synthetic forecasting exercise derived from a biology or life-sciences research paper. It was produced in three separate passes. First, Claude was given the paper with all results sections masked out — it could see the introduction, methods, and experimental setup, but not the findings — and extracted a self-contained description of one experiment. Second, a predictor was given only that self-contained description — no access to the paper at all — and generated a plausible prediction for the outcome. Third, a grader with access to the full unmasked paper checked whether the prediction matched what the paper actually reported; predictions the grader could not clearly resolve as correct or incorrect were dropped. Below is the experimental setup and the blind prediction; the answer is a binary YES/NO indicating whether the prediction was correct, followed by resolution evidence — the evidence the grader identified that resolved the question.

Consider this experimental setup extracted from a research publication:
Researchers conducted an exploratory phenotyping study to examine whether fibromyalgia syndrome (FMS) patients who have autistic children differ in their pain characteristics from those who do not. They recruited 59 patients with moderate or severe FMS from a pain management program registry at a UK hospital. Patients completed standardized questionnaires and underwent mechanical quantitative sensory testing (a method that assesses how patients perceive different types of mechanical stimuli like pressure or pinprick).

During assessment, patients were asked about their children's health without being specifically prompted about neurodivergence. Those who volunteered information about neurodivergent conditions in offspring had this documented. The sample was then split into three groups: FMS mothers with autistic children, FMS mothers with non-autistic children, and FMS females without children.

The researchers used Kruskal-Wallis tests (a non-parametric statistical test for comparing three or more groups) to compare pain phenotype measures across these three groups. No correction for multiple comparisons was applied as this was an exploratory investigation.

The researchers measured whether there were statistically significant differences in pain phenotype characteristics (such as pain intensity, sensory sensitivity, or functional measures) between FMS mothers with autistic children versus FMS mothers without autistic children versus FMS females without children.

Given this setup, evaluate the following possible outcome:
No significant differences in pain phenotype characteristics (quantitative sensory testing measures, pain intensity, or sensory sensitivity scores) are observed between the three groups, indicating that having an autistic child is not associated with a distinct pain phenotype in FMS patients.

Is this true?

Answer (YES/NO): NO